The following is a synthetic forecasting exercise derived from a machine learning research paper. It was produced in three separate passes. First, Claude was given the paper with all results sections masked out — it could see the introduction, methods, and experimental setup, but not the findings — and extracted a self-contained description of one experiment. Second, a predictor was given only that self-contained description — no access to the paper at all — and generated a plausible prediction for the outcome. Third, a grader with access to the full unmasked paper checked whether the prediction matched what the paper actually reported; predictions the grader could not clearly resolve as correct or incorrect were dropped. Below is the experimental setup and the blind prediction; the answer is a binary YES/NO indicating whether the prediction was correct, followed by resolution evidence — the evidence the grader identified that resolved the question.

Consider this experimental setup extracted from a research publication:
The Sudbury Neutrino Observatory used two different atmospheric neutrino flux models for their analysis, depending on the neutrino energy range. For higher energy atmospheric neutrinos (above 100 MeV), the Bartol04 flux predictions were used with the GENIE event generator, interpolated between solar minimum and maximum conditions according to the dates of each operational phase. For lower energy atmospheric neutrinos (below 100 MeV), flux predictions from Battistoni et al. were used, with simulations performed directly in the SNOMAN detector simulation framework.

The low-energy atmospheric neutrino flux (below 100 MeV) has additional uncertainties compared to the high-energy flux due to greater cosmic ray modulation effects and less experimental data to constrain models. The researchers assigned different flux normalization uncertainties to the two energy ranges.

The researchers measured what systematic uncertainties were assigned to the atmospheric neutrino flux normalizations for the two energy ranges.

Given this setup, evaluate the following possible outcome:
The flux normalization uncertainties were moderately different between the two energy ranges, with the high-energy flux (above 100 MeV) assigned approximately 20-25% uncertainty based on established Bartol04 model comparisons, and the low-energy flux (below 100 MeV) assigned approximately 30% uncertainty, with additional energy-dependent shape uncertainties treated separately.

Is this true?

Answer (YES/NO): NO